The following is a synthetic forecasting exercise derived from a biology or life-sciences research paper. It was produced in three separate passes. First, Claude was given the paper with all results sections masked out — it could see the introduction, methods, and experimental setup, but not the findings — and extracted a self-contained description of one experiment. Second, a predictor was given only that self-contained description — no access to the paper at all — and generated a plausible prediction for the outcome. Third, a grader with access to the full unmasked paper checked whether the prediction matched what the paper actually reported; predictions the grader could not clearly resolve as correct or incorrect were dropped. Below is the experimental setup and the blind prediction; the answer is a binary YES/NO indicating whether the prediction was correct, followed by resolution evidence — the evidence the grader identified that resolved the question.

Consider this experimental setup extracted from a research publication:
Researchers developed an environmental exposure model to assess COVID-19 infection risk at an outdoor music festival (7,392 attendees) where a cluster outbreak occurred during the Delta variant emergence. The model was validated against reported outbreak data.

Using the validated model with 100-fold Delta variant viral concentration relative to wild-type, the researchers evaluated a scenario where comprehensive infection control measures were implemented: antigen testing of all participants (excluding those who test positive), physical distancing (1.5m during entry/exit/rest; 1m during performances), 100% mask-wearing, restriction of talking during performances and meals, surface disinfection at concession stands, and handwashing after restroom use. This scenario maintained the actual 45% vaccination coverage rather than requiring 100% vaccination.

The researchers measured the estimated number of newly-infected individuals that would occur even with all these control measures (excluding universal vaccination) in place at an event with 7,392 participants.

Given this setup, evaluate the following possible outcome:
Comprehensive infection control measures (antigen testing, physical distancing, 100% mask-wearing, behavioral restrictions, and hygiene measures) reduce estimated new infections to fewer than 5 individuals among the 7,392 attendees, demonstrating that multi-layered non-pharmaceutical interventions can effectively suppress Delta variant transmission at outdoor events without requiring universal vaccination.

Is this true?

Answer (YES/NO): NO